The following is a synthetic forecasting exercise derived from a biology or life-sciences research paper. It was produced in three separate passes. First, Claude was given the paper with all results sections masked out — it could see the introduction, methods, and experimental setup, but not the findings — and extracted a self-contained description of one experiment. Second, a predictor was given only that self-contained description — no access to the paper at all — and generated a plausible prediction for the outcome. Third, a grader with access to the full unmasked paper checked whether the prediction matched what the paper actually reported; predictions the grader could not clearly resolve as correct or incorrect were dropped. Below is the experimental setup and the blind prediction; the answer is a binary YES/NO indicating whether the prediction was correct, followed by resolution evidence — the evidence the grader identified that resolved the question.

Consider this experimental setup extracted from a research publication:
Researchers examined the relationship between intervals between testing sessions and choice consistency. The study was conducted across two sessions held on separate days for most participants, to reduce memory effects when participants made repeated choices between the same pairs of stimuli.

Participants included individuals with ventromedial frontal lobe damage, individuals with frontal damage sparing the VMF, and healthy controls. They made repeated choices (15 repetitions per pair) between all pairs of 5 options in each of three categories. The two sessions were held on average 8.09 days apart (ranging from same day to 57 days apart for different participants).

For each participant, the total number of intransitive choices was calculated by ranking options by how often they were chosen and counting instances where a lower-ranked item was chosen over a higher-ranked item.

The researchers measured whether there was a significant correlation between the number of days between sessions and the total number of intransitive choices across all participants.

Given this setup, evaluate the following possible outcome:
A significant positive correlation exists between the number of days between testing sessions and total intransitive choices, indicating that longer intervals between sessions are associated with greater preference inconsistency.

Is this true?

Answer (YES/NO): NO